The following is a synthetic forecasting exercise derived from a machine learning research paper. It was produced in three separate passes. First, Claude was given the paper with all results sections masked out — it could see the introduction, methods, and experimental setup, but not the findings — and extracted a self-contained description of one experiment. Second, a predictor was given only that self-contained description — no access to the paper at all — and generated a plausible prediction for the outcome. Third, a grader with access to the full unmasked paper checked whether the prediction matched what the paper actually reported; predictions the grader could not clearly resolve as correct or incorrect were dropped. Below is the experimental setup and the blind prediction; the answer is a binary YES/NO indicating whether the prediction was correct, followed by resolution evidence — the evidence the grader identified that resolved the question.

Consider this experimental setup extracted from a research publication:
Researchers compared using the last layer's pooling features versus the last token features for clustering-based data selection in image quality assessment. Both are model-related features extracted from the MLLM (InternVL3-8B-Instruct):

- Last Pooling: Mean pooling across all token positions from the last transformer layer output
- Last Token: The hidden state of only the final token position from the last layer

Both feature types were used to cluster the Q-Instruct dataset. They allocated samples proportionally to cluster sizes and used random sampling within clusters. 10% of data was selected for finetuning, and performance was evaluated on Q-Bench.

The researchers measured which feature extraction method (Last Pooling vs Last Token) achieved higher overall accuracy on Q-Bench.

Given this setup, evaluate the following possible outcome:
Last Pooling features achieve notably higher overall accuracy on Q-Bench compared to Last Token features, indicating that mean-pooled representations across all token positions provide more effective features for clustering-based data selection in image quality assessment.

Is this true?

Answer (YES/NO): NO